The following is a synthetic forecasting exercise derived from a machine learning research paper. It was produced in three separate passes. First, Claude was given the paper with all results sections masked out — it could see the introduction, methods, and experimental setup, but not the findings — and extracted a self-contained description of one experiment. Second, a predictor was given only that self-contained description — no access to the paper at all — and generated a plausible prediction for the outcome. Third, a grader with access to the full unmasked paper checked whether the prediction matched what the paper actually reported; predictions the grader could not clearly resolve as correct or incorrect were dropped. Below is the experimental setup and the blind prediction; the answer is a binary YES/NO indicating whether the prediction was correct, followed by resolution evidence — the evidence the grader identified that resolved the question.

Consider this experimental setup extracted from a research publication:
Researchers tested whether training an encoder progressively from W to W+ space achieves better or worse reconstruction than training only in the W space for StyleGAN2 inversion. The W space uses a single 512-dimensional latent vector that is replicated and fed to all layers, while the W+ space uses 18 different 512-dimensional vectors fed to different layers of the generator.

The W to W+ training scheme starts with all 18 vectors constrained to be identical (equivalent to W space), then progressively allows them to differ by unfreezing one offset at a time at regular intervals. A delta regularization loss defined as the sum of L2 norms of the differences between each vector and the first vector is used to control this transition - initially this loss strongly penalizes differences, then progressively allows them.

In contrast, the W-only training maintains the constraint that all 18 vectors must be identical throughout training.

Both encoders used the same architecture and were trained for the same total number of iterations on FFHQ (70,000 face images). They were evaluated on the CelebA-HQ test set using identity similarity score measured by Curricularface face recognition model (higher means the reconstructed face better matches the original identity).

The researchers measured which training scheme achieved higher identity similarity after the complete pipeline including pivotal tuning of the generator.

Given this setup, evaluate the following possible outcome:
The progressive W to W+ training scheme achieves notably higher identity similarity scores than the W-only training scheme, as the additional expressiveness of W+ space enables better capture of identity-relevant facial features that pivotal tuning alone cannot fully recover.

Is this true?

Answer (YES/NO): YES